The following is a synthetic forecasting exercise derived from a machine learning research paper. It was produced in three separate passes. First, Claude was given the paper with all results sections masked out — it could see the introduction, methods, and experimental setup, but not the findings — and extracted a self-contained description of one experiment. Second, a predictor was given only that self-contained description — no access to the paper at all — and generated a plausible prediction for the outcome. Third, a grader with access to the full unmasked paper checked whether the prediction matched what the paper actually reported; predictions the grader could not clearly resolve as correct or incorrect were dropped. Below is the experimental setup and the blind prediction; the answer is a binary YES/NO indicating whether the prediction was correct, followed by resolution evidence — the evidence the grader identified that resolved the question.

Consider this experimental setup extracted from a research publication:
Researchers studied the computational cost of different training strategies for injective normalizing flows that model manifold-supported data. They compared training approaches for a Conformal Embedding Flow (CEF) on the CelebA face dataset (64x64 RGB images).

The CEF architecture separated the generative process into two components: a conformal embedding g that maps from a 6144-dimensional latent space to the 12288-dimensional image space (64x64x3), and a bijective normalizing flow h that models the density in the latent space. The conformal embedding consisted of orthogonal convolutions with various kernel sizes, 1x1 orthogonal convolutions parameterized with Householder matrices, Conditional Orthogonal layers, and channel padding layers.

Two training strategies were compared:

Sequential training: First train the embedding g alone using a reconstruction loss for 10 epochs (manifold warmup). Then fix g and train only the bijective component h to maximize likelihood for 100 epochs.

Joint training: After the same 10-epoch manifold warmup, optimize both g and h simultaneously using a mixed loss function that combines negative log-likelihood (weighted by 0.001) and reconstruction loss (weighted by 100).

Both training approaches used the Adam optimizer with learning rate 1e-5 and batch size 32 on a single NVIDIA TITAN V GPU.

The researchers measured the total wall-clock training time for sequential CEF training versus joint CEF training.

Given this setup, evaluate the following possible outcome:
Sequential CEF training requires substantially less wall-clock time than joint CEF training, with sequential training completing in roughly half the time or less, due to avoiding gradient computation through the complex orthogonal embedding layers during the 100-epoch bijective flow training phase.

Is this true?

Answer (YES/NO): YES